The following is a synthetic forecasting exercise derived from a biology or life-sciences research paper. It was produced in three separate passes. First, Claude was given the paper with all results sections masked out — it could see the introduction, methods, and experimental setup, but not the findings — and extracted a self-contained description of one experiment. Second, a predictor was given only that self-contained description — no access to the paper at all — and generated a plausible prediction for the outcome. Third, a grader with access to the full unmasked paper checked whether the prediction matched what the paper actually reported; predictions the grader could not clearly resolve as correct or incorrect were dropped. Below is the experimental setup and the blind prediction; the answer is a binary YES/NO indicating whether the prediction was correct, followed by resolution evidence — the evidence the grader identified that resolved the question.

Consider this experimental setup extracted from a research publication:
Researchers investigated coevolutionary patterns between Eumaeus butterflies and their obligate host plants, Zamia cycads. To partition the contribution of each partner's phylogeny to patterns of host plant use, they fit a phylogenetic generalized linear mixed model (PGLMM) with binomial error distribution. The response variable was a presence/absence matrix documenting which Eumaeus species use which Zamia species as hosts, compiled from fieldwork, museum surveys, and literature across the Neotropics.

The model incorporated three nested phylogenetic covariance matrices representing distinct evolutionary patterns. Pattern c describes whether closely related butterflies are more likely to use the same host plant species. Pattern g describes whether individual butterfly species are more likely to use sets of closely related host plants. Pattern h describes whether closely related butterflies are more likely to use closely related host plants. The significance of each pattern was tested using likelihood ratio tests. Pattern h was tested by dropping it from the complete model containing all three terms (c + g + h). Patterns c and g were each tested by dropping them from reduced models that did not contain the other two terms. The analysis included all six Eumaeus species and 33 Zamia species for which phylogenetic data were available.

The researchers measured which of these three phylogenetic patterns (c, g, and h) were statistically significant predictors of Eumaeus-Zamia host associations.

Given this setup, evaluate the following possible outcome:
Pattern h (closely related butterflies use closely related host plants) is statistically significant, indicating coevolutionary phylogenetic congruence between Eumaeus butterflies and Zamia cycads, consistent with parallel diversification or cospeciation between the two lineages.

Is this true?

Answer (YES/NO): NO